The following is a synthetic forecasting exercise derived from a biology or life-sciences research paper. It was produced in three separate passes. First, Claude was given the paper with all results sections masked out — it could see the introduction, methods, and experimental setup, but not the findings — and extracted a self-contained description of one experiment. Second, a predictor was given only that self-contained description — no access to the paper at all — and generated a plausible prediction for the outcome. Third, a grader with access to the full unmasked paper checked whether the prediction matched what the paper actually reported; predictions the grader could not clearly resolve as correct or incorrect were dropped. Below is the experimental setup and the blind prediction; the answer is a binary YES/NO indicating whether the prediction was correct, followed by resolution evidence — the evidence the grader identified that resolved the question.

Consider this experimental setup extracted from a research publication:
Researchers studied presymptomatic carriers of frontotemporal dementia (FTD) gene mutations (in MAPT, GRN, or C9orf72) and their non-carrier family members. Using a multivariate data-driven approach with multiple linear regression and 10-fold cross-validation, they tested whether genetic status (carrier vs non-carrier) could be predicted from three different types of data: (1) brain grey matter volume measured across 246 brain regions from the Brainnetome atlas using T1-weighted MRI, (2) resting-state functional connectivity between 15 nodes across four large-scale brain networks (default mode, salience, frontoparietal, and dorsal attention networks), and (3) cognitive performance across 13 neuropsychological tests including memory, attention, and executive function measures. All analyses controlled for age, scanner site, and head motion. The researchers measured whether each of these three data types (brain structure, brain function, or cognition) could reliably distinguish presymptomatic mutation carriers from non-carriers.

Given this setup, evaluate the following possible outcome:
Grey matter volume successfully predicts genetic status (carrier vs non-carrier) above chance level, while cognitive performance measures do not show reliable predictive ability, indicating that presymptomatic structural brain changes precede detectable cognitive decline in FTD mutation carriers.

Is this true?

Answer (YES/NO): YES